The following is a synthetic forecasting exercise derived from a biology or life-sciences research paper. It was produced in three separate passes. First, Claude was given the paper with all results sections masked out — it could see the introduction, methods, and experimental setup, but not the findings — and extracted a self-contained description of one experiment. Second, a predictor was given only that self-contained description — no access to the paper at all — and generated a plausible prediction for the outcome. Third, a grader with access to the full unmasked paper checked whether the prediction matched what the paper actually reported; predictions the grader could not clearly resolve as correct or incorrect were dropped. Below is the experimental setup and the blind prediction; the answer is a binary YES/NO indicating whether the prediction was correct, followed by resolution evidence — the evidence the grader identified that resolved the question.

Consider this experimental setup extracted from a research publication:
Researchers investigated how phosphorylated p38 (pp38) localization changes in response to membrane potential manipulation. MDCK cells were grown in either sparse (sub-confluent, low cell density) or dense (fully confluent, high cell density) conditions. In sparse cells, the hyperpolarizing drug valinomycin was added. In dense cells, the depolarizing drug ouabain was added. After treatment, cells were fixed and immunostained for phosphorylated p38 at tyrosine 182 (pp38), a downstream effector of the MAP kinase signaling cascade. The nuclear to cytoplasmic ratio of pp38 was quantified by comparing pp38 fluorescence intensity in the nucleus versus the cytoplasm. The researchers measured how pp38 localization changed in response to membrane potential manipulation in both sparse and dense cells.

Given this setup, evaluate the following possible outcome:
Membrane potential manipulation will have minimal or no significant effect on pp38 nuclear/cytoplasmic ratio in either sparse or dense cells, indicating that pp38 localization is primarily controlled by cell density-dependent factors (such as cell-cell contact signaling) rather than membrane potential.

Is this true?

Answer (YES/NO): NO